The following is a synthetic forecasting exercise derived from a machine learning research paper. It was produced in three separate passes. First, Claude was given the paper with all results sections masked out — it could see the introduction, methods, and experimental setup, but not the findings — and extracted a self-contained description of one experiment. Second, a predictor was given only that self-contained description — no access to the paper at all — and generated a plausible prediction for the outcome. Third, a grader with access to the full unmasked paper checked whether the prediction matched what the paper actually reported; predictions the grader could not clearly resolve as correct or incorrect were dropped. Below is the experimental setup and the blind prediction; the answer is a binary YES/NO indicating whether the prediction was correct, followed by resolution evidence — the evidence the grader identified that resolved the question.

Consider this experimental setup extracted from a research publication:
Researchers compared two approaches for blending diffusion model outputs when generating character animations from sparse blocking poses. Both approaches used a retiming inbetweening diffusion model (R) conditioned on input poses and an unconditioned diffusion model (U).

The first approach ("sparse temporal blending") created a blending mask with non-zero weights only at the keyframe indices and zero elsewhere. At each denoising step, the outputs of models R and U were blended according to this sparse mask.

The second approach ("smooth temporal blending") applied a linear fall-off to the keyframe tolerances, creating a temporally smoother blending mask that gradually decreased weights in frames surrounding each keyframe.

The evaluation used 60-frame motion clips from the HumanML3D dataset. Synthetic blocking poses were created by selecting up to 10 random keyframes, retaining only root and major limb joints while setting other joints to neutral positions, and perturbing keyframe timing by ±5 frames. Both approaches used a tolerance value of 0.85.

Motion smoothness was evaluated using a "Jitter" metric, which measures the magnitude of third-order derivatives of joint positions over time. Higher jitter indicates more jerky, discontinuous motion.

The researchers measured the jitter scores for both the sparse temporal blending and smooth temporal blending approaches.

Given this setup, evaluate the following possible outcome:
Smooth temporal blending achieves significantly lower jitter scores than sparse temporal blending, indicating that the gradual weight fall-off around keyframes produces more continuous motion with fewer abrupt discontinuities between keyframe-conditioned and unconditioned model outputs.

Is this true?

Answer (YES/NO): YES